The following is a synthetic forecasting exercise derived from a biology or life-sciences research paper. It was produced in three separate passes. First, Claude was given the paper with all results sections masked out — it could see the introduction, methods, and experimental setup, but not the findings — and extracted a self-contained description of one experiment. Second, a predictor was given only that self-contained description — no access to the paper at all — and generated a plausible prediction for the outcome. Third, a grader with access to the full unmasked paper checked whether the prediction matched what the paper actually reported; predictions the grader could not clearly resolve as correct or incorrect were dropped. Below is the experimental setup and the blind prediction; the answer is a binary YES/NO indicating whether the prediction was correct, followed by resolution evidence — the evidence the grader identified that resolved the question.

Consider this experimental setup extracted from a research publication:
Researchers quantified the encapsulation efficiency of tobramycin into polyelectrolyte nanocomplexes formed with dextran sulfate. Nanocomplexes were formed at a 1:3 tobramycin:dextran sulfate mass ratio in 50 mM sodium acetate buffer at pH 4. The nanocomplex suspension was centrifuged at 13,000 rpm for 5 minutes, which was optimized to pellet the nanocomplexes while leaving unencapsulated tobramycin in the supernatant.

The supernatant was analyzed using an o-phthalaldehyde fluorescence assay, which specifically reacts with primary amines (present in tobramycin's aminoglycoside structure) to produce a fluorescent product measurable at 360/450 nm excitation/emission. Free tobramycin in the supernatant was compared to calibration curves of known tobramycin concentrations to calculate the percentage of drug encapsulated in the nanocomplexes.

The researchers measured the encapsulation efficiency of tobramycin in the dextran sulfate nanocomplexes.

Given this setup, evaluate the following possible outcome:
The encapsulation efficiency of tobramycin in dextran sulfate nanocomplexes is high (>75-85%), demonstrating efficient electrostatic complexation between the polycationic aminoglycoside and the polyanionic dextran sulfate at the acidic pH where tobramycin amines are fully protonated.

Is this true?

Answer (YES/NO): NO